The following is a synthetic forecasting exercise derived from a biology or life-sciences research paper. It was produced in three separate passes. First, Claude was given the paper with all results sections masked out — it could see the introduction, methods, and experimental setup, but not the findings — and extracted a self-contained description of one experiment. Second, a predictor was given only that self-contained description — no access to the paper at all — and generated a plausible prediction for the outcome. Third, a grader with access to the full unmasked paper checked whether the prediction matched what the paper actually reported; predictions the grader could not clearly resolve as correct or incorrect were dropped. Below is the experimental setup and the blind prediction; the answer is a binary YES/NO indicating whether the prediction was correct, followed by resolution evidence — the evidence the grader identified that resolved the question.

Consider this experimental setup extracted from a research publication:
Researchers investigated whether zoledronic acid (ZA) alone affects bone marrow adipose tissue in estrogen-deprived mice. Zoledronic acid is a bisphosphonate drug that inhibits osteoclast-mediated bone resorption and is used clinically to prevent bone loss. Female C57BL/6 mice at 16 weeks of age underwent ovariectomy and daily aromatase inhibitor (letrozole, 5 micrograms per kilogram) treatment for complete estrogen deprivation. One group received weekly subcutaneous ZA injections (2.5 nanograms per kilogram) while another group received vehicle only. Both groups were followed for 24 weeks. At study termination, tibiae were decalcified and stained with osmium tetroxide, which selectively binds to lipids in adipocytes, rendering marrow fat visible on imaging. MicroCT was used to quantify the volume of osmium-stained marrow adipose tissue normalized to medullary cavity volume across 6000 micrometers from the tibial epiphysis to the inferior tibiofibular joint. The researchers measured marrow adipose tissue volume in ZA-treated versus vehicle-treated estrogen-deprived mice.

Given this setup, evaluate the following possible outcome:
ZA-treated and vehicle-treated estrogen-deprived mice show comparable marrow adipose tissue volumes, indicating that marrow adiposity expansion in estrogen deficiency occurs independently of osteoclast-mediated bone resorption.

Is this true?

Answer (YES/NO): YES